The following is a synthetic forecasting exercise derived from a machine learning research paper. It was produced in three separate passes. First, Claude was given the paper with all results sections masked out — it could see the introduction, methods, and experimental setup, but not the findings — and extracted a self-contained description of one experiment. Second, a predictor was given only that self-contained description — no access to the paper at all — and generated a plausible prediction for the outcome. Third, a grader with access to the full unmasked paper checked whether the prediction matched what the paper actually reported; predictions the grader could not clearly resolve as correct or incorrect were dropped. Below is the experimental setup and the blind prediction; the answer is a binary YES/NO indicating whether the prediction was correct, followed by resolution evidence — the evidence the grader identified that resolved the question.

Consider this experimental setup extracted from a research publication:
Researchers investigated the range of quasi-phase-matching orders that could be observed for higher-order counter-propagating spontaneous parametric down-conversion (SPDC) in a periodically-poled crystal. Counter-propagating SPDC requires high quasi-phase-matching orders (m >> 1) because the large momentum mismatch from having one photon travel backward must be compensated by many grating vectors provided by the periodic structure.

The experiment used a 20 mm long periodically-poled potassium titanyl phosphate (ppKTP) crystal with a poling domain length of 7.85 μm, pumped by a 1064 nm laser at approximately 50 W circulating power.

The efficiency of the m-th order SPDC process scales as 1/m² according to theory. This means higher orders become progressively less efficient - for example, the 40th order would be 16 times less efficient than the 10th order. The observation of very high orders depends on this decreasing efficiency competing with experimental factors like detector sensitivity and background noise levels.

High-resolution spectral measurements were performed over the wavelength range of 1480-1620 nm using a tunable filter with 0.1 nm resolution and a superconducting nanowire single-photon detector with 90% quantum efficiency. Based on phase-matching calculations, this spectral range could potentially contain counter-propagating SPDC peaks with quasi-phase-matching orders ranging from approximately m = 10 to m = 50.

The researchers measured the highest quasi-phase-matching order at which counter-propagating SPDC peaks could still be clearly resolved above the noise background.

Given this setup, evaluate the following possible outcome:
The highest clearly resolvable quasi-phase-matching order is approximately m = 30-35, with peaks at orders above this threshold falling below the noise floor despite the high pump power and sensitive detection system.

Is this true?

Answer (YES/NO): NO